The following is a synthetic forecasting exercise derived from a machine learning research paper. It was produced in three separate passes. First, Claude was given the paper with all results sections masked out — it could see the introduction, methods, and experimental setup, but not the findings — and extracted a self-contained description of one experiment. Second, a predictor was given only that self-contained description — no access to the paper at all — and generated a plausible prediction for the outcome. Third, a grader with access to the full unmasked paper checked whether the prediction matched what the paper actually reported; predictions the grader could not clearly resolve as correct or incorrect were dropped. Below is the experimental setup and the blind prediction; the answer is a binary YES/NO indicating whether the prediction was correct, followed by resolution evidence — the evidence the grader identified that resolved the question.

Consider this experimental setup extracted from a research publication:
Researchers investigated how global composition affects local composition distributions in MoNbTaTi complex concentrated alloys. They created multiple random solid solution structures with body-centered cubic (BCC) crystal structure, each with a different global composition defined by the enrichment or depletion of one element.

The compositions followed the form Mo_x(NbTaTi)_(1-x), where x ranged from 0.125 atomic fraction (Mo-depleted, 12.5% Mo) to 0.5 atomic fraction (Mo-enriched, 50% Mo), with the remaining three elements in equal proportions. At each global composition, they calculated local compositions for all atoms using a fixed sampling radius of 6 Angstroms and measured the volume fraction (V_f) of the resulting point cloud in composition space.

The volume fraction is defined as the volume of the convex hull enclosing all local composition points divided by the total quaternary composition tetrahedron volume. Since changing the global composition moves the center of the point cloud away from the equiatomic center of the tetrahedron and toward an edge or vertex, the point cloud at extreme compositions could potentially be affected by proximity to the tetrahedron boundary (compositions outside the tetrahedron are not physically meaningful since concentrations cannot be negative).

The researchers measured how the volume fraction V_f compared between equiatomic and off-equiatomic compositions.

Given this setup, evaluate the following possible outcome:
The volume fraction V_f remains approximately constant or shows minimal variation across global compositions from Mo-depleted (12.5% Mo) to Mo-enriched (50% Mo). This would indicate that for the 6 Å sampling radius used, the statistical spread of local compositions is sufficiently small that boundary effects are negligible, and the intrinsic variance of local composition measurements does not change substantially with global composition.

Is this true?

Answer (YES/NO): NO